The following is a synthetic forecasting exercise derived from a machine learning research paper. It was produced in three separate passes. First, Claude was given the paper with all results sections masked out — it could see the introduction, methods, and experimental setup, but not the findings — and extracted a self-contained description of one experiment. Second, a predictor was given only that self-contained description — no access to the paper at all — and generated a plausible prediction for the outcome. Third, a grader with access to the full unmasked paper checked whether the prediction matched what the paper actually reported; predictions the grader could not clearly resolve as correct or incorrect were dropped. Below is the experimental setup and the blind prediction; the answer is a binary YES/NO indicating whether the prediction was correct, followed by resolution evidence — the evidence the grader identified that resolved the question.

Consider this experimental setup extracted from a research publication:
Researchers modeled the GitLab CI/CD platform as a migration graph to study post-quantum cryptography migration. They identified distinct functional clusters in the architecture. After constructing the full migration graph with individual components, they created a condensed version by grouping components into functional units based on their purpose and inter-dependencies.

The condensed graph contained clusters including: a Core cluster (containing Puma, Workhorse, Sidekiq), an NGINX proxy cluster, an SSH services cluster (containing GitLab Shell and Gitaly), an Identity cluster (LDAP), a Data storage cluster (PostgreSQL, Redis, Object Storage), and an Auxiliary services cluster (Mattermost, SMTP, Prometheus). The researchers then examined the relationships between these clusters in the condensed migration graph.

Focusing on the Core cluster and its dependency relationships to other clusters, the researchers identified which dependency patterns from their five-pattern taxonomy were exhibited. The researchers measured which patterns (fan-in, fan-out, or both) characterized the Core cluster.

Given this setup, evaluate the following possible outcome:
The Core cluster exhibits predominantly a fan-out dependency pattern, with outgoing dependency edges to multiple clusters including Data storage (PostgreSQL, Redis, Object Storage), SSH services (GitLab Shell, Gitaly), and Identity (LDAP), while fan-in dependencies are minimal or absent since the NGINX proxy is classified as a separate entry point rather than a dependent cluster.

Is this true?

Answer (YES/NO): NO